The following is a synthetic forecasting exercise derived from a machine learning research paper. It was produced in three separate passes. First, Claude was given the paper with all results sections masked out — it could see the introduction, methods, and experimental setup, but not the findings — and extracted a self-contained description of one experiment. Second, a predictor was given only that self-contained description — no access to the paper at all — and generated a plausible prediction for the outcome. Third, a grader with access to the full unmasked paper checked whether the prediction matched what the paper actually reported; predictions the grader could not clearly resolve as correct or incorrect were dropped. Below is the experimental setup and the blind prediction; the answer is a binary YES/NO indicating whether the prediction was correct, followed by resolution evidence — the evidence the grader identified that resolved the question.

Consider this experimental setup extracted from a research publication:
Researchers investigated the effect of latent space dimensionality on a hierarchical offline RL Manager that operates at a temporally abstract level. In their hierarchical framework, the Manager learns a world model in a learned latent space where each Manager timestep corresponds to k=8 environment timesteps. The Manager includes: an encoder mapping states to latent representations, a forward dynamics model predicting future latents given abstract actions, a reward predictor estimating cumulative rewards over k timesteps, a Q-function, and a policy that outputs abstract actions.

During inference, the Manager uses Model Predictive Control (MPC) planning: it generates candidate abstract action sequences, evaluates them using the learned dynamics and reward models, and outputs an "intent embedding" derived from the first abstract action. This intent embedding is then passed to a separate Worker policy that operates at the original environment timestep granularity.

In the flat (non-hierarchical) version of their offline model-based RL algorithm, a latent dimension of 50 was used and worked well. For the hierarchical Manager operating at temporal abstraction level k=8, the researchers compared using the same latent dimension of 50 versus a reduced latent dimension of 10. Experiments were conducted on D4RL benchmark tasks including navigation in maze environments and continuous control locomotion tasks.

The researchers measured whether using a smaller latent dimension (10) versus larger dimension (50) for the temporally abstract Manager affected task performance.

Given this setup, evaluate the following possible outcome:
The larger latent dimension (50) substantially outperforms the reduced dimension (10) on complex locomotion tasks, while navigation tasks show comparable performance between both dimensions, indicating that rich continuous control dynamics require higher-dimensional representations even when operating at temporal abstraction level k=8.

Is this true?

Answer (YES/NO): NO